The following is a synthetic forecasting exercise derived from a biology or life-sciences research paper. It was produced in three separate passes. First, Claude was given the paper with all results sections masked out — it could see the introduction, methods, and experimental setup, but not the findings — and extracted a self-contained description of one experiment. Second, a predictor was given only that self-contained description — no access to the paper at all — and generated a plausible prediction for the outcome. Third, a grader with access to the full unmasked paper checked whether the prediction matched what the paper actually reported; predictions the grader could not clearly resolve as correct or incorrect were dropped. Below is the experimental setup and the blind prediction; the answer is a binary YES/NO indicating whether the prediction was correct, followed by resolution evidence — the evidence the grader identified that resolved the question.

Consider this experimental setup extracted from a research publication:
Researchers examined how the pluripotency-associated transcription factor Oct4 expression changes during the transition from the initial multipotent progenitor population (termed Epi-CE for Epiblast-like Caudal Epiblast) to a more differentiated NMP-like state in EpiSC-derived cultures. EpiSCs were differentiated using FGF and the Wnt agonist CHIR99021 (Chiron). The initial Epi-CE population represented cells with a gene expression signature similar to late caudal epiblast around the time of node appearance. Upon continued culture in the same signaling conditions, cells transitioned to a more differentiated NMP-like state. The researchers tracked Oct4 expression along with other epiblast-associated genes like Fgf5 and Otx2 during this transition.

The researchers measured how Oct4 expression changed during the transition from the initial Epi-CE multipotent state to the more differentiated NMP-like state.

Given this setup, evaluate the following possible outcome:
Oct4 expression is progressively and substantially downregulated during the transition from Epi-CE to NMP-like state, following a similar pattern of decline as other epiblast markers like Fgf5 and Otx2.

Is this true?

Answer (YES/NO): YES